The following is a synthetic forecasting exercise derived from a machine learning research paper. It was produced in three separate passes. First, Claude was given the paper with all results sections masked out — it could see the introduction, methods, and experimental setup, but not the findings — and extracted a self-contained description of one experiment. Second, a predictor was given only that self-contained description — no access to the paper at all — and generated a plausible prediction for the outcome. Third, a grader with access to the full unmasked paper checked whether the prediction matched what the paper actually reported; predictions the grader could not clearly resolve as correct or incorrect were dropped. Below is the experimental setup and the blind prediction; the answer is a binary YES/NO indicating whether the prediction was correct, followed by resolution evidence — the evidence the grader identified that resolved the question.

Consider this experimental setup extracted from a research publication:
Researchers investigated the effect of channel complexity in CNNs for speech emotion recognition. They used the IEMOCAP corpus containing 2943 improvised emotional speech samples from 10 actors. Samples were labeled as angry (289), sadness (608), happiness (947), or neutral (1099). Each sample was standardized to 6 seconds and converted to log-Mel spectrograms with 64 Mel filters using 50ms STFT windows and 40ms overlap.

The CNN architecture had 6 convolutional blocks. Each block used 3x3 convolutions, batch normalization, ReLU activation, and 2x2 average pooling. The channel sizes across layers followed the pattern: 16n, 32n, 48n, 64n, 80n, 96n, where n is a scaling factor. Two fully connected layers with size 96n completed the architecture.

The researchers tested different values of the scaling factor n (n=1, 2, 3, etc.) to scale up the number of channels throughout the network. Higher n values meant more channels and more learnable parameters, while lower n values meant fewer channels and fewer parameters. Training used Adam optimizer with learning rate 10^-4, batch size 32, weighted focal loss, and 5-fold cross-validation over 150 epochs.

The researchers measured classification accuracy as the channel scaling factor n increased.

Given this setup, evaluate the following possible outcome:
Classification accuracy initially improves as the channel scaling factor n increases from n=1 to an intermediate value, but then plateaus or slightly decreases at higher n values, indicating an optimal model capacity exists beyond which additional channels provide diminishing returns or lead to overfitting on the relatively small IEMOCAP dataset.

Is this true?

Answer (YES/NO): YES